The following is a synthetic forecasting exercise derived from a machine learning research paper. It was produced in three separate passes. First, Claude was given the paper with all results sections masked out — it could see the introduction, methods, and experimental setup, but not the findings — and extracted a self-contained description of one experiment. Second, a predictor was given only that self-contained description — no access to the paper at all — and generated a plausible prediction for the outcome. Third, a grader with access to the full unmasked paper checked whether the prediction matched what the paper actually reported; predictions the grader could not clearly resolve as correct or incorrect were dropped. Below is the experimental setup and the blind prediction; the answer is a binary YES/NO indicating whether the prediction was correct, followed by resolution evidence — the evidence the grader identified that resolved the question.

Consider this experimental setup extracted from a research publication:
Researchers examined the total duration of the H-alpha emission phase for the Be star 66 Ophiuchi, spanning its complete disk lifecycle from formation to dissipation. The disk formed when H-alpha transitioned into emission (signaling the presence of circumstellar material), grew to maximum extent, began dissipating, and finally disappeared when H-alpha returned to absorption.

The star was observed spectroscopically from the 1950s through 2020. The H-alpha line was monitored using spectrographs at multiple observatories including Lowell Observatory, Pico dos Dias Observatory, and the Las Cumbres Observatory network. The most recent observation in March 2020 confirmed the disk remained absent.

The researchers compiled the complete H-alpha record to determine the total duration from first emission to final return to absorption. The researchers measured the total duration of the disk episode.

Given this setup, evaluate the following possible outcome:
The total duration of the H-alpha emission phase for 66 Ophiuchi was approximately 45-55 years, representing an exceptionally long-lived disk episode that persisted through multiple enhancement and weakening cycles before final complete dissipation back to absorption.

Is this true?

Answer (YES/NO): YES